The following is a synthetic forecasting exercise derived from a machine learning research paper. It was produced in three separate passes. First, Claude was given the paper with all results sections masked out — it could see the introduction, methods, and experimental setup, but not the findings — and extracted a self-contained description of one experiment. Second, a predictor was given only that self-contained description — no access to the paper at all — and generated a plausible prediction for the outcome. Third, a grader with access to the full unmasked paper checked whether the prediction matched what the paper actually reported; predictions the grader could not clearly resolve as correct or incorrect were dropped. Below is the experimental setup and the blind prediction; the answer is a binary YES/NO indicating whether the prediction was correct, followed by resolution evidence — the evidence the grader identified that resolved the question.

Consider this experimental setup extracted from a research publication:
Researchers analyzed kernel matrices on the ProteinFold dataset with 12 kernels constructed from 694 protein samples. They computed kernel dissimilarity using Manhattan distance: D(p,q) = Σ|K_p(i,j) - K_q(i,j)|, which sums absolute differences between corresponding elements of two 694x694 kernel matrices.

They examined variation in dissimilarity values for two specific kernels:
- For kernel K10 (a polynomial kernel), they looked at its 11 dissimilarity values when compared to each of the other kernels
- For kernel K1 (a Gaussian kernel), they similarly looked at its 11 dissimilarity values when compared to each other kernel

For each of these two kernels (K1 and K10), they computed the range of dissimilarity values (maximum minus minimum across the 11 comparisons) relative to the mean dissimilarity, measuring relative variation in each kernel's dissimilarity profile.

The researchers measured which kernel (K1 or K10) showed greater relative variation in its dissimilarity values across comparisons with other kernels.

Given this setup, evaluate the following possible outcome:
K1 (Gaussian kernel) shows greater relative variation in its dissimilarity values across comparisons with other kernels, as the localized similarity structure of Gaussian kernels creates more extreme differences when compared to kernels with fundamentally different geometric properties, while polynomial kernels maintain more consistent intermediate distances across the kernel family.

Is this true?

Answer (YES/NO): YES